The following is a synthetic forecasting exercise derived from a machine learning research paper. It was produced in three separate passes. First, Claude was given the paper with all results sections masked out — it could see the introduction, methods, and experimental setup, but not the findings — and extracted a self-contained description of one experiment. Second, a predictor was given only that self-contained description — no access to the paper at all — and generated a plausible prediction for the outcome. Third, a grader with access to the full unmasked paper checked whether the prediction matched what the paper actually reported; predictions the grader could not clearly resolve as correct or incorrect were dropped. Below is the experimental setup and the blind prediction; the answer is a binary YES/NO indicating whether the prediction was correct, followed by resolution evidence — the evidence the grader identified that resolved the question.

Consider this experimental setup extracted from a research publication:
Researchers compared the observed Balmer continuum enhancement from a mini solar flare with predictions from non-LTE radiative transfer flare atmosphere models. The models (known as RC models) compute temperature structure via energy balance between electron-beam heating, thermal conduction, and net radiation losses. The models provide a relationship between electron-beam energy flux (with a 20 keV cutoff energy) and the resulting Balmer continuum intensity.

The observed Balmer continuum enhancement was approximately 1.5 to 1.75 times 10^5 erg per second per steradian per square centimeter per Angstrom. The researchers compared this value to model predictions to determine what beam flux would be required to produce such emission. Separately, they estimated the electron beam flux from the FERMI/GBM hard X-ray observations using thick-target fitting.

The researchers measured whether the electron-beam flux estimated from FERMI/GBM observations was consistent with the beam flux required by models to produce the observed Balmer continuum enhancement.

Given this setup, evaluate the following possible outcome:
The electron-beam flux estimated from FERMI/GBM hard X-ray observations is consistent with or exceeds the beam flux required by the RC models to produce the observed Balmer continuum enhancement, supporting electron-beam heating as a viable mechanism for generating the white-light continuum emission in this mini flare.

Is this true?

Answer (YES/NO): YES